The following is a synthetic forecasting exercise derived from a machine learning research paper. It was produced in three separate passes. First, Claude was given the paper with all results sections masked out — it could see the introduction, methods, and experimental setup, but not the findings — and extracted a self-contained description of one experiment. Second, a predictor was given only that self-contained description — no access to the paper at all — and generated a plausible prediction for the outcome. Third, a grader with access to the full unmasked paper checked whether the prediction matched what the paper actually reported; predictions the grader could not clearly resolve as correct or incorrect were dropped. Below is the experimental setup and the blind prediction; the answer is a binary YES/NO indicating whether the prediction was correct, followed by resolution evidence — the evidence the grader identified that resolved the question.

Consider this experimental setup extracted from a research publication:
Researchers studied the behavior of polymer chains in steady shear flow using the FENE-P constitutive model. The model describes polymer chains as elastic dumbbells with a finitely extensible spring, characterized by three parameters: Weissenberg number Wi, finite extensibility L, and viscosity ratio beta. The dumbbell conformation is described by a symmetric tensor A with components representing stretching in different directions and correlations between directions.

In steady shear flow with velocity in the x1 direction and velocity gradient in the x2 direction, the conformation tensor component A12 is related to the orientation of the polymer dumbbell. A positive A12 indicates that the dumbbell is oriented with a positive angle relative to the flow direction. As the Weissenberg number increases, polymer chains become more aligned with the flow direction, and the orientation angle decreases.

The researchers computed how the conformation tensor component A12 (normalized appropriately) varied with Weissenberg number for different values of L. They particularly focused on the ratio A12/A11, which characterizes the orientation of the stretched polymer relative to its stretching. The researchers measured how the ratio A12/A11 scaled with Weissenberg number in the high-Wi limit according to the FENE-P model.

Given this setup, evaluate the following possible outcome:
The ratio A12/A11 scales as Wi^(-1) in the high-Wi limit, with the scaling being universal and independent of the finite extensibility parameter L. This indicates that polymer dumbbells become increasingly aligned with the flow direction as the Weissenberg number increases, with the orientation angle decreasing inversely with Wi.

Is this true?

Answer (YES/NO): NO